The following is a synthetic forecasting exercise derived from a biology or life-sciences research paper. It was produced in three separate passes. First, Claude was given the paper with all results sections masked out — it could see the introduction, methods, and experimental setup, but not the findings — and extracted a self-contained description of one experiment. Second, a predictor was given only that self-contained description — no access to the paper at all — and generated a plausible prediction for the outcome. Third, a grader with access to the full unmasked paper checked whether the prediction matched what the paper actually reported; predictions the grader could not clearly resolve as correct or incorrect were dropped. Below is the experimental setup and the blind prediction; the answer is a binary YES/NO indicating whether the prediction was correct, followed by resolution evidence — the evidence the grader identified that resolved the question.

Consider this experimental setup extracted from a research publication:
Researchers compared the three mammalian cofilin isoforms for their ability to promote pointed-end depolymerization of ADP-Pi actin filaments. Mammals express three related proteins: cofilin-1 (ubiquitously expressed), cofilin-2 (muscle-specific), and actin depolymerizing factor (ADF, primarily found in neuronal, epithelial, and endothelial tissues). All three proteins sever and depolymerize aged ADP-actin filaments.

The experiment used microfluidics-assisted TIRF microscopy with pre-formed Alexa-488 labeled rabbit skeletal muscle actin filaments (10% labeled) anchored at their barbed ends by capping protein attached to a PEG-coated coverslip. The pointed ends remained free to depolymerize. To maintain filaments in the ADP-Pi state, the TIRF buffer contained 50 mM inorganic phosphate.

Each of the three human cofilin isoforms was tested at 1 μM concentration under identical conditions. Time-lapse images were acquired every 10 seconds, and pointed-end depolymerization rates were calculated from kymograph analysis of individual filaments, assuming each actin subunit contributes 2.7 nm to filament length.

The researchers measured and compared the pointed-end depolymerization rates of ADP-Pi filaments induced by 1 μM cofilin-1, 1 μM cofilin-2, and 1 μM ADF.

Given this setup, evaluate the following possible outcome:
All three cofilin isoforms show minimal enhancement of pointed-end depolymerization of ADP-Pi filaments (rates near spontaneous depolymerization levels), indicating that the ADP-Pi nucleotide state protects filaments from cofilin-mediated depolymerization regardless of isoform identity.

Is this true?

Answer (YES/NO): NO